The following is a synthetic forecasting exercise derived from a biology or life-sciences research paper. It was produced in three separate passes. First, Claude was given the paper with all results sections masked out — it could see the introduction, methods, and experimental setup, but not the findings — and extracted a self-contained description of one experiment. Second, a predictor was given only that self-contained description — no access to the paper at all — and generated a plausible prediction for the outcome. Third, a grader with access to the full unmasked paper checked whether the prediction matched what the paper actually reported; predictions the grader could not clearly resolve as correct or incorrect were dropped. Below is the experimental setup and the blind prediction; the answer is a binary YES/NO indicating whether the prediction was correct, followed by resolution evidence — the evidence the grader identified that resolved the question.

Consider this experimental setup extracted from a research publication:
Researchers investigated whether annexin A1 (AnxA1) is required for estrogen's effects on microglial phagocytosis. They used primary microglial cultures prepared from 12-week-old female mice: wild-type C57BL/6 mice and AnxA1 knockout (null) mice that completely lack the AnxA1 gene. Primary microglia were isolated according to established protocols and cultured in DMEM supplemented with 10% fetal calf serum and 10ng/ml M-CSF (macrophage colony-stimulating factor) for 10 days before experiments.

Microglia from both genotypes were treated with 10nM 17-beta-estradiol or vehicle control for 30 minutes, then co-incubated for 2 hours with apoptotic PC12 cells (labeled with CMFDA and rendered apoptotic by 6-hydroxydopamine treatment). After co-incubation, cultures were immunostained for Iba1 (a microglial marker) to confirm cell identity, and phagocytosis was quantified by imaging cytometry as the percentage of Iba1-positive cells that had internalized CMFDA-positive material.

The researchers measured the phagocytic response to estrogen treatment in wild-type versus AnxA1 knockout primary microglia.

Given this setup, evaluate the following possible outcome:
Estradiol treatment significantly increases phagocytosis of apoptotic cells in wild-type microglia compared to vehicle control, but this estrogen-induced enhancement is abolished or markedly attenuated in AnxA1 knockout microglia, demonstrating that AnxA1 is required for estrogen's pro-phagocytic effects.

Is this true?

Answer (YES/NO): YES